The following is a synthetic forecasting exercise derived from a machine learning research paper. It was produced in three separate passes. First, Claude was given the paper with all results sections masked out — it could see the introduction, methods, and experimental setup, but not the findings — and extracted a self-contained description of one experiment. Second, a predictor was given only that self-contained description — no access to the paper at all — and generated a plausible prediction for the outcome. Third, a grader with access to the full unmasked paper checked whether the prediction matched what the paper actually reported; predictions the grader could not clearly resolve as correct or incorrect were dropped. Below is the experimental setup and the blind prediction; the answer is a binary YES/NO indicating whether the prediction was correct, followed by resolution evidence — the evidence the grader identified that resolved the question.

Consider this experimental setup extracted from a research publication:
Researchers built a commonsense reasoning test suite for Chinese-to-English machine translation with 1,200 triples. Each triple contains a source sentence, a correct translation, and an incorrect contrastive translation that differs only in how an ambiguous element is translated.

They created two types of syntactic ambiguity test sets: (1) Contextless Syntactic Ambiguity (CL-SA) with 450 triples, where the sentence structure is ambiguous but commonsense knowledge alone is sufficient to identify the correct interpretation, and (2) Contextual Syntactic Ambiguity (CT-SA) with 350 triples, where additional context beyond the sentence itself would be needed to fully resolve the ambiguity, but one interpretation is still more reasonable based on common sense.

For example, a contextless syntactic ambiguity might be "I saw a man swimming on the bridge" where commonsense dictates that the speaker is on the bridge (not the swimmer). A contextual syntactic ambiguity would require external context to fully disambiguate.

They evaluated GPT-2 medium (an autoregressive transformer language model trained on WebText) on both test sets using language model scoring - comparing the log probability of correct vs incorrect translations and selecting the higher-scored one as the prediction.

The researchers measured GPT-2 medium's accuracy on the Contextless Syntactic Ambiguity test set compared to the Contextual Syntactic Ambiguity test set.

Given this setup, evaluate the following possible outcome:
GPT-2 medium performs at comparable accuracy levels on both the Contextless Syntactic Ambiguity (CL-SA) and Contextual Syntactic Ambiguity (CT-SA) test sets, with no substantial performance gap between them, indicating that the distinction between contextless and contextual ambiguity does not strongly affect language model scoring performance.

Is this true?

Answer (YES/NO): NO